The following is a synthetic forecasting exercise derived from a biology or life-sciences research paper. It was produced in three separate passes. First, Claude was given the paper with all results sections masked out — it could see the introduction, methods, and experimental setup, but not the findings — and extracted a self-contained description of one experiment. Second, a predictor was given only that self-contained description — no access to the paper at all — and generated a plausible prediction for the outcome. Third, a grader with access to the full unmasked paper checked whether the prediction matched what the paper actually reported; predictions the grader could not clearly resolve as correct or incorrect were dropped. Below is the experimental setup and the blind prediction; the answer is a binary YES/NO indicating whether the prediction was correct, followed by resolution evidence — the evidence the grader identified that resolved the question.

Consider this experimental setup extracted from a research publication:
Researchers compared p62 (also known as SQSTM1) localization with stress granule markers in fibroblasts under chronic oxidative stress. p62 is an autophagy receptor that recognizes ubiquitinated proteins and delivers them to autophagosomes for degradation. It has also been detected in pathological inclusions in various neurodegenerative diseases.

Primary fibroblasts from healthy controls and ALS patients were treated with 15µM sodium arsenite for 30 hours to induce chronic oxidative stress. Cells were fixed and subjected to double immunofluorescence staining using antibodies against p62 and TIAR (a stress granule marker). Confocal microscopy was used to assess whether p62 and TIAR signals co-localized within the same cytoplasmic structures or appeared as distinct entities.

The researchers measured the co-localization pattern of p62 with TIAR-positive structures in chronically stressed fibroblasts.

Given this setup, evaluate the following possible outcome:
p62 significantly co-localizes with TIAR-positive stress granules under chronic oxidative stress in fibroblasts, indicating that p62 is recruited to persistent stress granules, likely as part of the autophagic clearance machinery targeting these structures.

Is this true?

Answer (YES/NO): NO